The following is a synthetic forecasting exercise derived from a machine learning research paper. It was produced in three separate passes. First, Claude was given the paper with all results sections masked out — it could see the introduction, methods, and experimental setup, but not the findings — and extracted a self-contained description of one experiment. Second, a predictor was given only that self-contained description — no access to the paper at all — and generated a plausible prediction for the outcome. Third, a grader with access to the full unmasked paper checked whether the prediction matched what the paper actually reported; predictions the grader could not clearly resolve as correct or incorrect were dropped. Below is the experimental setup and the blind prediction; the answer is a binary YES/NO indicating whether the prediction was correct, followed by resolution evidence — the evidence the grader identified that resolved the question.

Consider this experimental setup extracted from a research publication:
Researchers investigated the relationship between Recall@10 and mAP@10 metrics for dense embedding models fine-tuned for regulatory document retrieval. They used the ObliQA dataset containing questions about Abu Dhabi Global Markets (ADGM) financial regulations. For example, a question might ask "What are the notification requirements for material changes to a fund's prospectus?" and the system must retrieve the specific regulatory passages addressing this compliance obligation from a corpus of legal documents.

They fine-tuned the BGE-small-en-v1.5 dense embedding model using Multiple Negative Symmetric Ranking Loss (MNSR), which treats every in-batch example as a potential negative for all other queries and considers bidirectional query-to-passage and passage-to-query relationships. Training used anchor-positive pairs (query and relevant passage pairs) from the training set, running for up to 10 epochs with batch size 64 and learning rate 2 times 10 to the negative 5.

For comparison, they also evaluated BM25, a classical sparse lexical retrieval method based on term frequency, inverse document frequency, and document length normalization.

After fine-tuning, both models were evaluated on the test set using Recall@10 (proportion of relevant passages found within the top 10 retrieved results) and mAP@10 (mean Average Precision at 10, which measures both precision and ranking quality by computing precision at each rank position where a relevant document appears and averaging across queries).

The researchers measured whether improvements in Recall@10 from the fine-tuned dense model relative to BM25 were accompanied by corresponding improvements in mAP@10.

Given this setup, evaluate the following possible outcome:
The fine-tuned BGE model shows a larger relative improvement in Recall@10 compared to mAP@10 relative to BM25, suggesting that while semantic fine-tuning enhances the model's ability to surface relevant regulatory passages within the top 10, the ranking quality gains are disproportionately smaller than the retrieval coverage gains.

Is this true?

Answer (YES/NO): NO